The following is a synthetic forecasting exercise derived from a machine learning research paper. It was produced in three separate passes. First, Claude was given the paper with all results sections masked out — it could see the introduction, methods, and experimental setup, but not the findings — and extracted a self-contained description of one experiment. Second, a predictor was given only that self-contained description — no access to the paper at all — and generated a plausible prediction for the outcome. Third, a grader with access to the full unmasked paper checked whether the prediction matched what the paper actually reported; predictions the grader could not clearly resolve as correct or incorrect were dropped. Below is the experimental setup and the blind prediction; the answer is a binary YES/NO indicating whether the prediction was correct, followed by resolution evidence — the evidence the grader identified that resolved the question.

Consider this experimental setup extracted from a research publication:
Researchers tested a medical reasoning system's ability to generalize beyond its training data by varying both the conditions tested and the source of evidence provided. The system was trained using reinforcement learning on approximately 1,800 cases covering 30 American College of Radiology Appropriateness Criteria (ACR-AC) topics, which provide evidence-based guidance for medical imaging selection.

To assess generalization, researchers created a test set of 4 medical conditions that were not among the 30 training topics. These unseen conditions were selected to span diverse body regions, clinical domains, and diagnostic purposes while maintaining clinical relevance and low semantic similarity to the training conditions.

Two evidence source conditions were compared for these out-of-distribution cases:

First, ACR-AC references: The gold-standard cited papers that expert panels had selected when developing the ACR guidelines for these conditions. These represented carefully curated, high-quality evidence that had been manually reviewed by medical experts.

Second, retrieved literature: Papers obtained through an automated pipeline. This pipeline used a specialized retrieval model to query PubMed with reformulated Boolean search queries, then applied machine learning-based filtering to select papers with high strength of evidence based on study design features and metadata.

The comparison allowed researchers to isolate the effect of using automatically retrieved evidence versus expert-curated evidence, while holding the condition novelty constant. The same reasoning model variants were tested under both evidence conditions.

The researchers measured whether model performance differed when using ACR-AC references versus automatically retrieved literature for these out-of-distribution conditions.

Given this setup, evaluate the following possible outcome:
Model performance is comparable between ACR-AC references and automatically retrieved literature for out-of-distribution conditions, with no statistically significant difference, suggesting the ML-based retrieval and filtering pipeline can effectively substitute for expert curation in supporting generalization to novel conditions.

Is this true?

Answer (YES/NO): NO